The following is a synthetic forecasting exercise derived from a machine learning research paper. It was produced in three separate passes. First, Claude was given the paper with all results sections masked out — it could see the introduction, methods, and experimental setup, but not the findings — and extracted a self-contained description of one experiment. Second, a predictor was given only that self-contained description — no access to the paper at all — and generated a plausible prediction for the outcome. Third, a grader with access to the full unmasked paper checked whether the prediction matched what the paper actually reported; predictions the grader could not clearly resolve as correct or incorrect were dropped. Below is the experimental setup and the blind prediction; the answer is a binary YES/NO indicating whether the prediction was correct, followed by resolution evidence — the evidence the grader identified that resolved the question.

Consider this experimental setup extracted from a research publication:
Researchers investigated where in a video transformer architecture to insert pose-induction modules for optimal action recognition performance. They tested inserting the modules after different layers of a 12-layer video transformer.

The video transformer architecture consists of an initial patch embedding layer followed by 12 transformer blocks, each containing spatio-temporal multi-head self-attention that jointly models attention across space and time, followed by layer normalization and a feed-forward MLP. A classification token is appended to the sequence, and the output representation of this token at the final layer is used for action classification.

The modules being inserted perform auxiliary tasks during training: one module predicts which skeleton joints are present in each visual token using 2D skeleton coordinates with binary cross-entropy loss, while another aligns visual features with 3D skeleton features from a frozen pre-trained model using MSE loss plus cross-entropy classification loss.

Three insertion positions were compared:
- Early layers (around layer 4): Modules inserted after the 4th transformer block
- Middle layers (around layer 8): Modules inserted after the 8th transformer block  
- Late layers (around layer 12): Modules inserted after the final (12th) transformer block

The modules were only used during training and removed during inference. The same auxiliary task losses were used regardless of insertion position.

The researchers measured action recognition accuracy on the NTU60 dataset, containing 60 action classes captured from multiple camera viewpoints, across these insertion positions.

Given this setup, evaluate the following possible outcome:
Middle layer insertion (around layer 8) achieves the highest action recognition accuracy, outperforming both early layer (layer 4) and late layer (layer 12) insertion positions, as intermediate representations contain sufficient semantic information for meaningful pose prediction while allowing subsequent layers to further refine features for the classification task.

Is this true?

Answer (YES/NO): NO